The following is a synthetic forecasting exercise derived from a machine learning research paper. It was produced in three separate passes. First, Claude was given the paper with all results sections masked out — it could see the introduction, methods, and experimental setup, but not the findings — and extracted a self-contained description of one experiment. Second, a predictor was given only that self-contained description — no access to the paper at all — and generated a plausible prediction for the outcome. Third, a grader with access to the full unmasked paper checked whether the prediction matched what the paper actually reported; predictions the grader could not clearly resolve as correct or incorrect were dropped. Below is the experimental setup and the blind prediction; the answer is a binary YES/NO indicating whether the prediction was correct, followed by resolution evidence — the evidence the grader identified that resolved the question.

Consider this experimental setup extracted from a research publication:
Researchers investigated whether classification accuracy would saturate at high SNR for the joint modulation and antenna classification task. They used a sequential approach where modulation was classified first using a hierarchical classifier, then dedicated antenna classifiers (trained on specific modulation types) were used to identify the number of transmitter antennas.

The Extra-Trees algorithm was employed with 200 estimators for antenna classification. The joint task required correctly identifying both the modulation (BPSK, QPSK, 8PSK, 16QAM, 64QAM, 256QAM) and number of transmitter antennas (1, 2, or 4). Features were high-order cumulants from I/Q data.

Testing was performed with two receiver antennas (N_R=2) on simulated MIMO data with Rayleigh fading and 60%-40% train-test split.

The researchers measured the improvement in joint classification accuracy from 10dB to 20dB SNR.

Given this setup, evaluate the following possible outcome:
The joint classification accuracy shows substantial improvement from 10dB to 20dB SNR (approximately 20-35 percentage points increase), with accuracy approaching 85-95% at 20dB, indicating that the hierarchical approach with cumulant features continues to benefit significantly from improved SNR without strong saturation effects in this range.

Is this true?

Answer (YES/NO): NO